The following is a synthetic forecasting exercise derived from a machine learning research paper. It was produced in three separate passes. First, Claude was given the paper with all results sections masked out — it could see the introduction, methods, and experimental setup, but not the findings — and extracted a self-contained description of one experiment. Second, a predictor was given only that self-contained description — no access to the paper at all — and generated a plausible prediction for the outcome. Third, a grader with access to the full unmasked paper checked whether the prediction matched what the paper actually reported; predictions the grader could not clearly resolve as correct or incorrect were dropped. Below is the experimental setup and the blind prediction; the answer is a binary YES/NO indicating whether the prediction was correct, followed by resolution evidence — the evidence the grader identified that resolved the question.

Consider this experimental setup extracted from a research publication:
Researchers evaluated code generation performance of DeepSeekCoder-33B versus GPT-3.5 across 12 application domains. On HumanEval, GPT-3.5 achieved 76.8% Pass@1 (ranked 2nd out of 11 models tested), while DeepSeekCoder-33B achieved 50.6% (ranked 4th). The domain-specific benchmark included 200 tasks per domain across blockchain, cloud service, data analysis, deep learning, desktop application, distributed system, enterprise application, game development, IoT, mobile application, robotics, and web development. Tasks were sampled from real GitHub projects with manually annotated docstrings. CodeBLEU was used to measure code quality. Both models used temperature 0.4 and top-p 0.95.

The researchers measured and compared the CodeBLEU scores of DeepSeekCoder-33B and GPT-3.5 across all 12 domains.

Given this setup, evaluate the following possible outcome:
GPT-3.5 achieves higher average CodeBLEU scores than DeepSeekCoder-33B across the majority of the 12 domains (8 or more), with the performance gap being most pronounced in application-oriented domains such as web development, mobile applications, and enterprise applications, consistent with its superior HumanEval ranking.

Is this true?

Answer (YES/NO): NO